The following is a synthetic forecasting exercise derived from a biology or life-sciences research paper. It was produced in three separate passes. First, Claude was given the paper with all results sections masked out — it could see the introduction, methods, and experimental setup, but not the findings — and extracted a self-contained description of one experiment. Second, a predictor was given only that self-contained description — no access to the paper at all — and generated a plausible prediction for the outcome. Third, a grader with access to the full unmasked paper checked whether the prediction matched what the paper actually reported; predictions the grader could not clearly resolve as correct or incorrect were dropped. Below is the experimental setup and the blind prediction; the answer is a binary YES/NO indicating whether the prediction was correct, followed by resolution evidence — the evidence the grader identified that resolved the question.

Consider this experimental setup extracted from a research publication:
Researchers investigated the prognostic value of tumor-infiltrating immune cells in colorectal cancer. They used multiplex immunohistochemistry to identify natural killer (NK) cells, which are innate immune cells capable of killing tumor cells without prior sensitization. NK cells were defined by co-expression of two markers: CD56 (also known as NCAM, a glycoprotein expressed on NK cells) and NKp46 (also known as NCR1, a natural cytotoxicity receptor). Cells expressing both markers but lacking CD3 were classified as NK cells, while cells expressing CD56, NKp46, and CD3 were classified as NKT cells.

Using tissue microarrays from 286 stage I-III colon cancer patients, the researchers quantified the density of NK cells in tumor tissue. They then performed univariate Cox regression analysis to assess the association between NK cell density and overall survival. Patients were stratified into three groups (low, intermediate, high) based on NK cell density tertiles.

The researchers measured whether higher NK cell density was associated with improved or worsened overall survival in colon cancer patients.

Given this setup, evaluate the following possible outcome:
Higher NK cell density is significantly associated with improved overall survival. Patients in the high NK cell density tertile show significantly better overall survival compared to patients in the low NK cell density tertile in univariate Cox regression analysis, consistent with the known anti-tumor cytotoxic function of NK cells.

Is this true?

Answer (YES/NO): NO